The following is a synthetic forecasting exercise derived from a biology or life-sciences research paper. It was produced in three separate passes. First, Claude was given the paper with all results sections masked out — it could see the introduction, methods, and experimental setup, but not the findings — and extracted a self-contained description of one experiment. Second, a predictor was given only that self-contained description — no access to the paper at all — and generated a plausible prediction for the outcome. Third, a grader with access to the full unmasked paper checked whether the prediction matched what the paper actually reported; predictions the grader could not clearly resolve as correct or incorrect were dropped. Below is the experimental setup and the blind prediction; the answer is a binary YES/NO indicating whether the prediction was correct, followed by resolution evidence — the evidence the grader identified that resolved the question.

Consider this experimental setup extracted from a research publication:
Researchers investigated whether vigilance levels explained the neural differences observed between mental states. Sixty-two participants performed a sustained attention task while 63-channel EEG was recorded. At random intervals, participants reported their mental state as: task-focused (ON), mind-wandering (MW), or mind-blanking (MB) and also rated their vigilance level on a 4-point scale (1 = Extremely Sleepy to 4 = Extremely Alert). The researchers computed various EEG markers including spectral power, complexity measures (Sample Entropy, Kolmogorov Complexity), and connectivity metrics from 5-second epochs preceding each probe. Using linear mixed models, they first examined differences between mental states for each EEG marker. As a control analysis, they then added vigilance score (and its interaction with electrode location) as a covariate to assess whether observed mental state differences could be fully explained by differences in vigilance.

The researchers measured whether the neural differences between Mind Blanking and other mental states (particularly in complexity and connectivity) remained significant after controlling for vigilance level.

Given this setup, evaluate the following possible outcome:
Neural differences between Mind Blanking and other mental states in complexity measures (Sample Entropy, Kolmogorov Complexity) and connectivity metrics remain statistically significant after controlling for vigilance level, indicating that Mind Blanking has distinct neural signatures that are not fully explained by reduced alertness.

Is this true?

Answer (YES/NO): YES